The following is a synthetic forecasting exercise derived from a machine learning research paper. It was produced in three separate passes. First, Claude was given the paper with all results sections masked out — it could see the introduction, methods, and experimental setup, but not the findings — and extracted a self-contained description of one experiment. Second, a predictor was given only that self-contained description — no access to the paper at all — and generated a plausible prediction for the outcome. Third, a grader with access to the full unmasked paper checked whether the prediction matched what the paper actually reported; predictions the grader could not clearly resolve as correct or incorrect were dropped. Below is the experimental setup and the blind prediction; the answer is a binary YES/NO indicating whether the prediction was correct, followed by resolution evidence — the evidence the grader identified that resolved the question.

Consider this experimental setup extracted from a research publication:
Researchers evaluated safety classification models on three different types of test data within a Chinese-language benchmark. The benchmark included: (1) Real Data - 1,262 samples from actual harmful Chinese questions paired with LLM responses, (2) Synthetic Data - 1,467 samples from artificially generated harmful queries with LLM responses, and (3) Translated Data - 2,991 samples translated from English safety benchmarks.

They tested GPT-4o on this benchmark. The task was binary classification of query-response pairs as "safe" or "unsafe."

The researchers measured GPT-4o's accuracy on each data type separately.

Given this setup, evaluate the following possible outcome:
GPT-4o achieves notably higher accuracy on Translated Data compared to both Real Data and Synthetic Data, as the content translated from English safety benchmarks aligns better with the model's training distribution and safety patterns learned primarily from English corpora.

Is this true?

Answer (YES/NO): YES